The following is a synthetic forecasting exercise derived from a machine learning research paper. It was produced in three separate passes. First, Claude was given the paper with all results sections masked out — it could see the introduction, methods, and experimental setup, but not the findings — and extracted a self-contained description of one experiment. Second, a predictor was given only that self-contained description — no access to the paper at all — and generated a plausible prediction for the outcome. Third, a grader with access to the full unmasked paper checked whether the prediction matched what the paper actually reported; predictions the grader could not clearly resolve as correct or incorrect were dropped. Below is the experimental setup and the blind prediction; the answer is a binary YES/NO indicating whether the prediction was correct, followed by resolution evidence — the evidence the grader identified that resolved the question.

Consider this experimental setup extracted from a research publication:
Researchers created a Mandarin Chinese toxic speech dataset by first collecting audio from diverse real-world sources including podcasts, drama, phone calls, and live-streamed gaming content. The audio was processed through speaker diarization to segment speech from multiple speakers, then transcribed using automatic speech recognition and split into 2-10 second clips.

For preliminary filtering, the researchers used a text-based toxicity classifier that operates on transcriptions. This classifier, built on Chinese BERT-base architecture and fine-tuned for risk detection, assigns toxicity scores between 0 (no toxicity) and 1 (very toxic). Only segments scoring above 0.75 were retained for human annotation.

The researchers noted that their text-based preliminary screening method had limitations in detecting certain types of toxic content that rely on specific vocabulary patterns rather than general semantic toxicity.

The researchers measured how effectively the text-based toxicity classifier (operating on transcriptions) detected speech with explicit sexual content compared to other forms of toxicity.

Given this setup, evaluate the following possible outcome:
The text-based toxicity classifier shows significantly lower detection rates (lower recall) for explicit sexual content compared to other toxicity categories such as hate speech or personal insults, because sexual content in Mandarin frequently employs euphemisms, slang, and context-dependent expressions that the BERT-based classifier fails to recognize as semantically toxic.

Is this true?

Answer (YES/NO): YES